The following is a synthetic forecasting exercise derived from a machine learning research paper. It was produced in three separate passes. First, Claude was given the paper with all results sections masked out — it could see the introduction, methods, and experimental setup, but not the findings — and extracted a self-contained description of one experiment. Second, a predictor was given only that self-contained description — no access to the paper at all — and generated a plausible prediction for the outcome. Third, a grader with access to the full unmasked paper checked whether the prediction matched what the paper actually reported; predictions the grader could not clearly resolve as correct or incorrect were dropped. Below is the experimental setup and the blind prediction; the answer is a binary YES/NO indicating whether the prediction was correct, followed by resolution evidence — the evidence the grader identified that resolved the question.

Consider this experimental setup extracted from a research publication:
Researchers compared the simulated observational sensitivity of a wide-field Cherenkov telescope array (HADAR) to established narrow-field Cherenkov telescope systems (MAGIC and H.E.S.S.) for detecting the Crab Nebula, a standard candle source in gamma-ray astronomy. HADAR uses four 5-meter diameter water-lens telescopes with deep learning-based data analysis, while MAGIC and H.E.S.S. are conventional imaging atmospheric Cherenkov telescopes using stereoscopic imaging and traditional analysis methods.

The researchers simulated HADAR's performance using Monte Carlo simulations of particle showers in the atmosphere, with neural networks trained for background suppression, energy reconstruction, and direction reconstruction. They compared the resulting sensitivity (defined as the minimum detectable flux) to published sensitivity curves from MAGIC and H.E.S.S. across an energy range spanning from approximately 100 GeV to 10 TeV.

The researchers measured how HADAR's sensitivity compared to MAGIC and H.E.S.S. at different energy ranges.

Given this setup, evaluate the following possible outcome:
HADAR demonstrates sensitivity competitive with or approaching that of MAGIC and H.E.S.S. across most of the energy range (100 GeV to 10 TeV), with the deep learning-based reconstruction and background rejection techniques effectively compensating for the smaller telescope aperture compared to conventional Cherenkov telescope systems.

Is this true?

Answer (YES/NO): NO